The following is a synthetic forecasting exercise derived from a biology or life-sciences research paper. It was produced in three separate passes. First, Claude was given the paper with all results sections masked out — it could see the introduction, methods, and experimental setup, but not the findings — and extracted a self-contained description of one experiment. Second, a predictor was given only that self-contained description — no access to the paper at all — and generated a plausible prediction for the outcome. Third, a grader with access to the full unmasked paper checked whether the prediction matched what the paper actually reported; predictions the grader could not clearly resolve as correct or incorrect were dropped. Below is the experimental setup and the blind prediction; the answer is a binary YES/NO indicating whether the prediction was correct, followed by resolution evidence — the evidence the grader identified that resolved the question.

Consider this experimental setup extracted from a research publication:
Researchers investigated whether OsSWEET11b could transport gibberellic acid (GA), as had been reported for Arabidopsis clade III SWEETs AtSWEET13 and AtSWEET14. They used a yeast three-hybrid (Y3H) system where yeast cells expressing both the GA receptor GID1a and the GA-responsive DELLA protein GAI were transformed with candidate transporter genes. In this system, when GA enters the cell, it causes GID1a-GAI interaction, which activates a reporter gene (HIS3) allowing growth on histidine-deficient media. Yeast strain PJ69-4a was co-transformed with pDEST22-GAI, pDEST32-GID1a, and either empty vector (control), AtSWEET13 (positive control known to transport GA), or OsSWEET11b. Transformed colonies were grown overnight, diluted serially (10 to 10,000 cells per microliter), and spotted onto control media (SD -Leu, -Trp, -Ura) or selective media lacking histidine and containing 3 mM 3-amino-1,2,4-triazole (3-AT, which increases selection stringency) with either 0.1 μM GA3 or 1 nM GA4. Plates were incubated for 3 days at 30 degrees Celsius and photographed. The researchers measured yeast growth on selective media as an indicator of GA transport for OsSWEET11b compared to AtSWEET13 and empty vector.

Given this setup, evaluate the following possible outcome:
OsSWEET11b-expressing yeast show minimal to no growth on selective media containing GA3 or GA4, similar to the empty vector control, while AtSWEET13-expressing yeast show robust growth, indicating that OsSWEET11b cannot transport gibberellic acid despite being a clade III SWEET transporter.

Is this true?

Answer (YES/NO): YES